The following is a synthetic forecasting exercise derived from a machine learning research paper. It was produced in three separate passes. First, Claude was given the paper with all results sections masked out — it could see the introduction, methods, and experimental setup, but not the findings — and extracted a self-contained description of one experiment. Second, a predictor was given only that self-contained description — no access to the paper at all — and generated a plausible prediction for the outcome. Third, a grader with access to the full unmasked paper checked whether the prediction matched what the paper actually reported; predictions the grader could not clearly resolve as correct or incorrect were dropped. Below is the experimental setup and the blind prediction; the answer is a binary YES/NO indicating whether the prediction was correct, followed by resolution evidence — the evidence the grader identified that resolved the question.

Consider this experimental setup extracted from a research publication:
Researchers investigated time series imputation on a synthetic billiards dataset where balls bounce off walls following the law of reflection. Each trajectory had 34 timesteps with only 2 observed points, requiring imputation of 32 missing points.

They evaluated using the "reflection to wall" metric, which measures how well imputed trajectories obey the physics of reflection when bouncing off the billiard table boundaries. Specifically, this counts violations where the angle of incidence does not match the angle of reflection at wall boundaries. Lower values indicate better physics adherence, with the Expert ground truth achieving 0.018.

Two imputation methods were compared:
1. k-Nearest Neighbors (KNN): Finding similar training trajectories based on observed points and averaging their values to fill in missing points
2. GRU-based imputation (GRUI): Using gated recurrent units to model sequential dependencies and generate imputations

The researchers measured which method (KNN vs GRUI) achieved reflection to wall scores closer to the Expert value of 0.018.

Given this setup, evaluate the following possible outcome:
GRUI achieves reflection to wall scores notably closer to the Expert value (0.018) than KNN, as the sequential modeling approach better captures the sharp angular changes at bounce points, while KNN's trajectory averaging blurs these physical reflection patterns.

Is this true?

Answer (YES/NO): NO